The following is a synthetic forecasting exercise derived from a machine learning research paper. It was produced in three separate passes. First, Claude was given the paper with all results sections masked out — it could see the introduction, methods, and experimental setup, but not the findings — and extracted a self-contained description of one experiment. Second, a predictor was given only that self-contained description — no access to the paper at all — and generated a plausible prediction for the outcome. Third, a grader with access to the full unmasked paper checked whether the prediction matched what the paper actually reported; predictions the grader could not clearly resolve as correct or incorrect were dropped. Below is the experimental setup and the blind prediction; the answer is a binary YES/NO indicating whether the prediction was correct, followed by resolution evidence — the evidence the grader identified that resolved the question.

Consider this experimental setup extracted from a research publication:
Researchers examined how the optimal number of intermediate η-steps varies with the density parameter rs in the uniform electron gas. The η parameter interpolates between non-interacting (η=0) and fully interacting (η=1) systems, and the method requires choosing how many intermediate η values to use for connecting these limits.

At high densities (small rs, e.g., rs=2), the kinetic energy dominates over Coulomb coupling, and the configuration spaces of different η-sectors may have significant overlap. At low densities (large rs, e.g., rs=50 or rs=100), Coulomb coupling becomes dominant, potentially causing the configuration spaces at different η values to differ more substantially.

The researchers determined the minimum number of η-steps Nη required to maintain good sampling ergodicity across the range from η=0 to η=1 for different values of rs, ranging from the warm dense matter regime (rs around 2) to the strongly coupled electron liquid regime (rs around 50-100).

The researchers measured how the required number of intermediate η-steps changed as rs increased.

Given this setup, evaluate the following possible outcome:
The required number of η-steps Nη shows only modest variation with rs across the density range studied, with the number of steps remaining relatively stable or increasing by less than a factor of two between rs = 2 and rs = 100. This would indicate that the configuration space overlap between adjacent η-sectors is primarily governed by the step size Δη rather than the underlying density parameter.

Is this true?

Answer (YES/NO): NO